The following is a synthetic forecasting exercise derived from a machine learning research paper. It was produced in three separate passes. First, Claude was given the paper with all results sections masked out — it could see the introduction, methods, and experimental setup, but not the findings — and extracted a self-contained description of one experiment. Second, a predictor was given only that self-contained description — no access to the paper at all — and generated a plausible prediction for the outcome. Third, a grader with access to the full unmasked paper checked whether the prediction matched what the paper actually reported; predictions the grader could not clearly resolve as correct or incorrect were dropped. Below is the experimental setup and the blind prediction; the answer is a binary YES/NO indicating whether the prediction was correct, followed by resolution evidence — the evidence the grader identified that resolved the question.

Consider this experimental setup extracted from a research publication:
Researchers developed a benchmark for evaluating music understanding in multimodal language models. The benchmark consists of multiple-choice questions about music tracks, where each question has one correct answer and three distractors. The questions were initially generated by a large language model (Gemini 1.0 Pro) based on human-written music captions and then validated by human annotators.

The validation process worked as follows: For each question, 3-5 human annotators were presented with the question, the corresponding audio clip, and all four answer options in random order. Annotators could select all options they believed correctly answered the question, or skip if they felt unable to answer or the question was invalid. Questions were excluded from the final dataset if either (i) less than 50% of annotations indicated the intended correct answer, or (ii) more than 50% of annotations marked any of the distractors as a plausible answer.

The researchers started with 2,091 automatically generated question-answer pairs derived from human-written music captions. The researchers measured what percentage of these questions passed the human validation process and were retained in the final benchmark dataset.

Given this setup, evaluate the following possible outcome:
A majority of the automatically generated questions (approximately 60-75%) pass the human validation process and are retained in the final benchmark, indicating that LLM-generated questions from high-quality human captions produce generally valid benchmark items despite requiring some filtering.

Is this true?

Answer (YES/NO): NO